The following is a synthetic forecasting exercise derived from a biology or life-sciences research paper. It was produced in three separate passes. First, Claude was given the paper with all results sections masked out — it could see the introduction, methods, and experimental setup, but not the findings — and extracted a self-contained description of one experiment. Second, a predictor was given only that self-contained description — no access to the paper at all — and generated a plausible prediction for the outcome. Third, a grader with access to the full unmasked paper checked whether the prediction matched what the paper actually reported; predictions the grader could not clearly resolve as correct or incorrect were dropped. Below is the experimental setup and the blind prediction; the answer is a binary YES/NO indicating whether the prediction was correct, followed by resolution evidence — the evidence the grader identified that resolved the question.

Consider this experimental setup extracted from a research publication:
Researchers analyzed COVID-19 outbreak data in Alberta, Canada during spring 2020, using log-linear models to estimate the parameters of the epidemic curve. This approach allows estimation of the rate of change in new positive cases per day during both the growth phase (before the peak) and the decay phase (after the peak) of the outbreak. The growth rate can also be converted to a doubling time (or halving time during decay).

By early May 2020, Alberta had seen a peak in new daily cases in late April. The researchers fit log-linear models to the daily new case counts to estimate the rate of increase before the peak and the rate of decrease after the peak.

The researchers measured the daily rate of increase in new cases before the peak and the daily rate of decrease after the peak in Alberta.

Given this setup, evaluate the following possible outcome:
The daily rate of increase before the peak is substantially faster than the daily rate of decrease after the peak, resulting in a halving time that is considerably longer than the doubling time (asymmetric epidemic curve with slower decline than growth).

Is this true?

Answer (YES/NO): NO